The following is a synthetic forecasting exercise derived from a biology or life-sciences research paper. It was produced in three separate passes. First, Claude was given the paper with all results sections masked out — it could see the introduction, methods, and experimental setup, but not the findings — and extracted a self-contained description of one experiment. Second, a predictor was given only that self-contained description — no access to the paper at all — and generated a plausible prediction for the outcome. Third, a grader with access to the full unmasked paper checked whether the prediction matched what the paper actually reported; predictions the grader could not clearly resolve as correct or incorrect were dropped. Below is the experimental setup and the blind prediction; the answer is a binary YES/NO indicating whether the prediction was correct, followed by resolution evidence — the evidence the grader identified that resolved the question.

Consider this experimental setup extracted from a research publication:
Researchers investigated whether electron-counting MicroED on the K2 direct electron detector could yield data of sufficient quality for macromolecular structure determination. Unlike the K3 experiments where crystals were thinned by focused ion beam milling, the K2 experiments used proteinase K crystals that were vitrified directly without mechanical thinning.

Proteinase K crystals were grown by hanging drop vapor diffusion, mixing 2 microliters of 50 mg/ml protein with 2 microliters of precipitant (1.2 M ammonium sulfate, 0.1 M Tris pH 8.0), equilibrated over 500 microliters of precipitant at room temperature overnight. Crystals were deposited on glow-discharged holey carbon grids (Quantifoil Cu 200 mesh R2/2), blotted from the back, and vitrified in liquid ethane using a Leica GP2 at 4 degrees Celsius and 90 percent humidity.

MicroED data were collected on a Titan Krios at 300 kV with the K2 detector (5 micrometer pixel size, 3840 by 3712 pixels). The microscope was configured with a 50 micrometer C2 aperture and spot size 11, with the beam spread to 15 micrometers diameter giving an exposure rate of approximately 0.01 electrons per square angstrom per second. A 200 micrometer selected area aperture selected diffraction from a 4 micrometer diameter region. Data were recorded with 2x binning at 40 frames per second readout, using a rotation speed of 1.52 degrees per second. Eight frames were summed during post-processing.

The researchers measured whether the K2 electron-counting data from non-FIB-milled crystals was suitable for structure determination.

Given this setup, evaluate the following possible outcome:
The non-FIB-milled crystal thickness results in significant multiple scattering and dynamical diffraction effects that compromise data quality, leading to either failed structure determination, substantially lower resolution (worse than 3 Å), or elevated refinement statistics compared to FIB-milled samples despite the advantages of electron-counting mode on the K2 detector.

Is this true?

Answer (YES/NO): NO